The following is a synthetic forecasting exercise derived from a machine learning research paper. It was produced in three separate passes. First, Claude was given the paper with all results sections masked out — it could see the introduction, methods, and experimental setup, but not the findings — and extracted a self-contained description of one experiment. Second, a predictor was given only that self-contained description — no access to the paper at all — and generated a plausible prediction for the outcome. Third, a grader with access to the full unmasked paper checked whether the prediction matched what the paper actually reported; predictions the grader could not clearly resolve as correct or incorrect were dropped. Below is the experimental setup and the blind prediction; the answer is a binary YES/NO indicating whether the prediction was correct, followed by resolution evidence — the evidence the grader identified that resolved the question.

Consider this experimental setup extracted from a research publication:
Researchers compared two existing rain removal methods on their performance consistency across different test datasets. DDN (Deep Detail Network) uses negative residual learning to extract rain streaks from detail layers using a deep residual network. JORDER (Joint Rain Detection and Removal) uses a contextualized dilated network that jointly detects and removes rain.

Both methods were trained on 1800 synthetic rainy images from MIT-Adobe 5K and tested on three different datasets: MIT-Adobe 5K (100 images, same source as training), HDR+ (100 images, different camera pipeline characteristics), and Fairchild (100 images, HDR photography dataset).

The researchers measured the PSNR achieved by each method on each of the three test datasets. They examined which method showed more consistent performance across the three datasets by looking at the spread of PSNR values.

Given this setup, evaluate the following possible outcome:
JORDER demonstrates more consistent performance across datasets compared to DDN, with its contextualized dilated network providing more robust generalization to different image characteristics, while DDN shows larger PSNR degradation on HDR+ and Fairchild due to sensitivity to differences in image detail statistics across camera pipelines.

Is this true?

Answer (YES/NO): NO